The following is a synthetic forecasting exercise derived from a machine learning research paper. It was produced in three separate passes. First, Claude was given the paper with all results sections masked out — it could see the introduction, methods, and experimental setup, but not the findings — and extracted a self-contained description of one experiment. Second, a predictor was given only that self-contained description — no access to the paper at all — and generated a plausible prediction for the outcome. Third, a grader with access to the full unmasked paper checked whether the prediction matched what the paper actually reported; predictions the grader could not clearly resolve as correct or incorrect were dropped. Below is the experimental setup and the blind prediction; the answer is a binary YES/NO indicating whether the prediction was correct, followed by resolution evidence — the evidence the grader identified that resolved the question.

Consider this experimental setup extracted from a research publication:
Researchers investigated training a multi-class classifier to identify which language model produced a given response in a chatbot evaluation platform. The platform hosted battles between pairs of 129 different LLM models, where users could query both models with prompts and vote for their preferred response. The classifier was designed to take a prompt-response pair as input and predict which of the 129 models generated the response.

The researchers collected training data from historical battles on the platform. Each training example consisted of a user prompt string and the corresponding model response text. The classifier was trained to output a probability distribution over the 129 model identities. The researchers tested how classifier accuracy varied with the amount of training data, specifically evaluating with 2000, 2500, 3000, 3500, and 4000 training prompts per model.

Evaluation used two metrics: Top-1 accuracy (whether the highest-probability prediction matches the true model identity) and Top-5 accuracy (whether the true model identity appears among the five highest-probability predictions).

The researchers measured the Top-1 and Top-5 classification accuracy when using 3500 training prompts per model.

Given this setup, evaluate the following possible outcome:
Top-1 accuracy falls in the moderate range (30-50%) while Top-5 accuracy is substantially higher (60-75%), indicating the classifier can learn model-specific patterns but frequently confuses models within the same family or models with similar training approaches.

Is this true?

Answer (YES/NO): NO